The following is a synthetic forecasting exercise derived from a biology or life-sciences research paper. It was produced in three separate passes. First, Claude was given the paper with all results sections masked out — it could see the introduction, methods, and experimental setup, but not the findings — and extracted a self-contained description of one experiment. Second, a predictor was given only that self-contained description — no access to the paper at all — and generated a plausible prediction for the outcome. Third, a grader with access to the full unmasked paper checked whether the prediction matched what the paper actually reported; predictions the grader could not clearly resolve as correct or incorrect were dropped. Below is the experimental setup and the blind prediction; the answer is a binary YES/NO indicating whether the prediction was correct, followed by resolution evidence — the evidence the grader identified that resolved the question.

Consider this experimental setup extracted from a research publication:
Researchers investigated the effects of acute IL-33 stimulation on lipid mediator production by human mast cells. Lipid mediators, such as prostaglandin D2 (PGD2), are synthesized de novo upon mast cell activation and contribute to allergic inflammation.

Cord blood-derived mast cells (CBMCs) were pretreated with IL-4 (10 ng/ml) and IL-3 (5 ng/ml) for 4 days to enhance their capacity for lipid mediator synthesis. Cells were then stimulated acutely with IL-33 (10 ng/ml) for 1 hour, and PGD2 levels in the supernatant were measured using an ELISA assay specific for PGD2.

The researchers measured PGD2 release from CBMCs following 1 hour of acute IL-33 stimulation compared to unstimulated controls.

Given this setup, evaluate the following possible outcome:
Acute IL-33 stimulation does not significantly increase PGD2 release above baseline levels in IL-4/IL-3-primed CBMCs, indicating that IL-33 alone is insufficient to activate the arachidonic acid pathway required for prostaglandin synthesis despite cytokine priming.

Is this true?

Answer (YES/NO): YES